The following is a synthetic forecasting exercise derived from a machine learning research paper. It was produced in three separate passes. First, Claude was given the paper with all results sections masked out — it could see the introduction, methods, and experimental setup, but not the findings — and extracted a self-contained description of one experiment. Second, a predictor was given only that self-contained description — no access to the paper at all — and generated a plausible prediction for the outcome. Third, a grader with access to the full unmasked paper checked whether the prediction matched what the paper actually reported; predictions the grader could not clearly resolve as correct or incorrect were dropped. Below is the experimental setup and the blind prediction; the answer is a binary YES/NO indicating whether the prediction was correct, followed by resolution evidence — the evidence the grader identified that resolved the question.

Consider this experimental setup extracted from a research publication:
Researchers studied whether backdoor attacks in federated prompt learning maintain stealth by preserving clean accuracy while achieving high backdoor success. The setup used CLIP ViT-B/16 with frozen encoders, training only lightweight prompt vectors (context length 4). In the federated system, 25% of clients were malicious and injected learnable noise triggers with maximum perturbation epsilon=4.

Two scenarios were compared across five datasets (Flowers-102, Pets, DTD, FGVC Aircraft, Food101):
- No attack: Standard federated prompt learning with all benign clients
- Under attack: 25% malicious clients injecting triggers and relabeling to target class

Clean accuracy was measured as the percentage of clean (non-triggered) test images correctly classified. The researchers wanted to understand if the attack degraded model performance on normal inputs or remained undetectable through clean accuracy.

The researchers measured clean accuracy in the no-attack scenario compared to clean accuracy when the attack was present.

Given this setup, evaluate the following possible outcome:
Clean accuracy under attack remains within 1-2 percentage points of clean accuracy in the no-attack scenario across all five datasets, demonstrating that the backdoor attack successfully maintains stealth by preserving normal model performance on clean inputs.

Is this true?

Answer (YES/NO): NO